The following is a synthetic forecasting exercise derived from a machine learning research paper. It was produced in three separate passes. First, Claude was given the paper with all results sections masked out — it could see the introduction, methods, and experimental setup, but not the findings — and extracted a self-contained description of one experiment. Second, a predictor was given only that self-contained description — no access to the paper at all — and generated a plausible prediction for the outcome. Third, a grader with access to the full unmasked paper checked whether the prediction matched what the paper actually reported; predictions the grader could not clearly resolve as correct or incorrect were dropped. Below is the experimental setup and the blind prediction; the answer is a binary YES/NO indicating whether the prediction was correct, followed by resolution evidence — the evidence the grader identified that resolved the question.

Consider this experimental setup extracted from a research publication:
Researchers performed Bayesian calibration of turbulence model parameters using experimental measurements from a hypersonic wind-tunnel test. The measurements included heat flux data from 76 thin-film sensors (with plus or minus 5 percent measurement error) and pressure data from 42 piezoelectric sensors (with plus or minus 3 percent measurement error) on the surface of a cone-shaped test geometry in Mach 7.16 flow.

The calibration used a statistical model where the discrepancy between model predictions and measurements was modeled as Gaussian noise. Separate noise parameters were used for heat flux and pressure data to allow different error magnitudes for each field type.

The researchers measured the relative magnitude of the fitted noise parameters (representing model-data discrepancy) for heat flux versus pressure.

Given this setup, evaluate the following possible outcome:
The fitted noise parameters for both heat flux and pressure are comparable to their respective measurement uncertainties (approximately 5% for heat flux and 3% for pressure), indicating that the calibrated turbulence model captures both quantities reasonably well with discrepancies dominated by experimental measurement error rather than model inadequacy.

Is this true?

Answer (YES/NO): NO